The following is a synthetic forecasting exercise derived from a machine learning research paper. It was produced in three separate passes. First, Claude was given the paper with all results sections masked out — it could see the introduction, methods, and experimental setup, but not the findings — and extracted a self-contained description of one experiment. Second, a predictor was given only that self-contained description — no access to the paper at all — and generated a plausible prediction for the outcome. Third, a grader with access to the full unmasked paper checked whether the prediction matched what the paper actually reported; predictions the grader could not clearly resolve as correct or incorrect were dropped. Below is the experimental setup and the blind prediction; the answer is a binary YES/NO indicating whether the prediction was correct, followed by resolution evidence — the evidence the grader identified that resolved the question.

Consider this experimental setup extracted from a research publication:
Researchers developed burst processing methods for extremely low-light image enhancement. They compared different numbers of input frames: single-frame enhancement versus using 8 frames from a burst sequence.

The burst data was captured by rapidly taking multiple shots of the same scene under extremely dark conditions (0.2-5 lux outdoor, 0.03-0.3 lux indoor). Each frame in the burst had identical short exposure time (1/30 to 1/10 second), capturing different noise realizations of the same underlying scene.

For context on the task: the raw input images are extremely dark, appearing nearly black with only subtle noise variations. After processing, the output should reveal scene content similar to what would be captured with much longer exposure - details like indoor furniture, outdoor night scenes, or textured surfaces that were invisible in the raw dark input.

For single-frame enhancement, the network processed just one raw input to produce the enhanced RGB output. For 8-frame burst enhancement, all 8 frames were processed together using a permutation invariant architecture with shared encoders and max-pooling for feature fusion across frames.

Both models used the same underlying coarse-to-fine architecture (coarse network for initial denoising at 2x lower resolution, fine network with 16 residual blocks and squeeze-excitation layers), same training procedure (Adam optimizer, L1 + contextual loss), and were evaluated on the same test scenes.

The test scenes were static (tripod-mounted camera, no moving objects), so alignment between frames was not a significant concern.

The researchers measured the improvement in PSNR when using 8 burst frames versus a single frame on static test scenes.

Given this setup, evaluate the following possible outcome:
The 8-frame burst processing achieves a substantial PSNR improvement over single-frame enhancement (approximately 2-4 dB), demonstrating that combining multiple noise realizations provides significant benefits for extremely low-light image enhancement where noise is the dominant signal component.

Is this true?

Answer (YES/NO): NO